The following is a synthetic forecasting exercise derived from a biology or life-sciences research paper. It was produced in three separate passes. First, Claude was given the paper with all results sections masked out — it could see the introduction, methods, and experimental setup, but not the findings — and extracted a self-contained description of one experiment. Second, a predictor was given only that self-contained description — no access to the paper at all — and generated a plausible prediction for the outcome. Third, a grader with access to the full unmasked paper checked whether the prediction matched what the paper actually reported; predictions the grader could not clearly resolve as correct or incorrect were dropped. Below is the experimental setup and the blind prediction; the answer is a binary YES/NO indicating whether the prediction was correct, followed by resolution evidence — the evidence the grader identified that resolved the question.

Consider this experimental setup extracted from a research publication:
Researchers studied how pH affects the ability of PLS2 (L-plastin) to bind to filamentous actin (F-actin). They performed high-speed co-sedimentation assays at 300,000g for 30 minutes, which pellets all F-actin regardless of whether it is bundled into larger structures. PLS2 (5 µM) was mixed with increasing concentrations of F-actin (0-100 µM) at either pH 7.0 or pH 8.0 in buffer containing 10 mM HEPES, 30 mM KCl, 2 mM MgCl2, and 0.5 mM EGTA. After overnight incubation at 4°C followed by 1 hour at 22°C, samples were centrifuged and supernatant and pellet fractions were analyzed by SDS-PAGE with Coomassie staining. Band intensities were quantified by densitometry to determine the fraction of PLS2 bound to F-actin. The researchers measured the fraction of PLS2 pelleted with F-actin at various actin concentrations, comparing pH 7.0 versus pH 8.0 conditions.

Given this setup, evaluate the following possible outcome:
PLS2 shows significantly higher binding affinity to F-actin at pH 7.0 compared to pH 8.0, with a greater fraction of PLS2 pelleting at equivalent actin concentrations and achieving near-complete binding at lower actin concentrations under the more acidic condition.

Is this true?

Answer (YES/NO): NO